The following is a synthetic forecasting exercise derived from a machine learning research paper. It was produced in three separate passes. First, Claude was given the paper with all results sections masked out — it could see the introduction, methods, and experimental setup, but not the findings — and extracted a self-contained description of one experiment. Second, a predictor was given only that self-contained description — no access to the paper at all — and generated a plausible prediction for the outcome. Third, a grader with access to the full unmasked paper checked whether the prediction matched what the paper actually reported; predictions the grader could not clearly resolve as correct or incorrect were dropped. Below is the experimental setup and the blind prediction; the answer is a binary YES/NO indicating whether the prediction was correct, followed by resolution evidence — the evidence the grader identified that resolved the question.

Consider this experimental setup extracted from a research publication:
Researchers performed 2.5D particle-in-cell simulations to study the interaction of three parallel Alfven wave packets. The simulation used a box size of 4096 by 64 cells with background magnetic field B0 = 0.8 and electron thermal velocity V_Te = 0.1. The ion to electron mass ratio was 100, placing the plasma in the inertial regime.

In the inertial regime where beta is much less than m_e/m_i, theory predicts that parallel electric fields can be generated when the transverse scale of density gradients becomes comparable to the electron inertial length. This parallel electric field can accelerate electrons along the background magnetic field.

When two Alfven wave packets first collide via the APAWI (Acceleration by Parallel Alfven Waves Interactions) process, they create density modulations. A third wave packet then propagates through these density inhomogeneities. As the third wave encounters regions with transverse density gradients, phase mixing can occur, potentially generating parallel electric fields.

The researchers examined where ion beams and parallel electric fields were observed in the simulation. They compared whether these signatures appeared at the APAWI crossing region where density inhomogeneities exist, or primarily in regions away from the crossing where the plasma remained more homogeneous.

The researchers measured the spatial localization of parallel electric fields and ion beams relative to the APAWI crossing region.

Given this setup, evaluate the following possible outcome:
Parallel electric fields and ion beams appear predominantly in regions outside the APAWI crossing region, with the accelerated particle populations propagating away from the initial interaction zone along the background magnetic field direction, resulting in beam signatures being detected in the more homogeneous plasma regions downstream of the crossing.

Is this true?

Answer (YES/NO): NO